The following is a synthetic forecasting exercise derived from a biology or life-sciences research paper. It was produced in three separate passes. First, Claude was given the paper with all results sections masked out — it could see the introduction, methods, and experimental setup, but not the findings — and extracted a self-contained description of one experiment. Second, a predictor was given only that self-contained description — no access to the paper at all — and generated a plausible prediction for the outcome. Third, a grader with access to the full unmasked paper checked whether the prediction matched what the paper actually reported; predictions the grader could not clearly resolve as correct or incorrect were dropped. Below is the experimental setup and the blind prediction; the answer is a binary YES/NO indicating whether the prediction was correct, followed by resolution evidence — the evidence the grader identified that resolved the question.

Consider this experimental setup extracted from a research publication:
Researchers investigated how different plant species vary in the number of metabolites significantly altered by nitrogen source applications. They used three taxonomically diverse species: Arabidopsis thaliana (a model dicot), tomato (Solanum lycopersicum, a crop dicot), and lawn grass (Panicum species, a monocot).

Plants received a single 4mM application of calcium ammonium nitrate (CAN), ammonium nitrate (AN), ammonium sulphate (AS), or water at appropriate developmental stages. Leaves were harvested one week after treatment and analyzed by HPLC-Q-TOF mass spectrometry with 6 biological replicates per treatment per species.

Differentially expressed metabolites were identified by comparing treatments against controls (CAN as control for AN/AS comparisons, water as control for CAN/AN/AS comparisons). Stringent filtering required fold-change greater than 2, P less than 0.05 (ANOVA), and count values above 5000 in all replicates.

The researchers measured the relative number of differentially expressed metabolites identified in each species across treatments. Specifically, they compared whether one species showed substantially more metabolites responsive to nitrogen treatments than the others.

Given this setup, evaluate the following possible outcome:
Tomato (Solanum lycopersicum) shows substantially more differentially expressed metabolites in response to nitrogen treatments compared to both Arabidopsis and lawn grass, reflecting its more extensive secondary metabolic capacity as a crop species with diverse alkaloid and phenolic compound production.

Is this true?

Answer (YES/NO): NO